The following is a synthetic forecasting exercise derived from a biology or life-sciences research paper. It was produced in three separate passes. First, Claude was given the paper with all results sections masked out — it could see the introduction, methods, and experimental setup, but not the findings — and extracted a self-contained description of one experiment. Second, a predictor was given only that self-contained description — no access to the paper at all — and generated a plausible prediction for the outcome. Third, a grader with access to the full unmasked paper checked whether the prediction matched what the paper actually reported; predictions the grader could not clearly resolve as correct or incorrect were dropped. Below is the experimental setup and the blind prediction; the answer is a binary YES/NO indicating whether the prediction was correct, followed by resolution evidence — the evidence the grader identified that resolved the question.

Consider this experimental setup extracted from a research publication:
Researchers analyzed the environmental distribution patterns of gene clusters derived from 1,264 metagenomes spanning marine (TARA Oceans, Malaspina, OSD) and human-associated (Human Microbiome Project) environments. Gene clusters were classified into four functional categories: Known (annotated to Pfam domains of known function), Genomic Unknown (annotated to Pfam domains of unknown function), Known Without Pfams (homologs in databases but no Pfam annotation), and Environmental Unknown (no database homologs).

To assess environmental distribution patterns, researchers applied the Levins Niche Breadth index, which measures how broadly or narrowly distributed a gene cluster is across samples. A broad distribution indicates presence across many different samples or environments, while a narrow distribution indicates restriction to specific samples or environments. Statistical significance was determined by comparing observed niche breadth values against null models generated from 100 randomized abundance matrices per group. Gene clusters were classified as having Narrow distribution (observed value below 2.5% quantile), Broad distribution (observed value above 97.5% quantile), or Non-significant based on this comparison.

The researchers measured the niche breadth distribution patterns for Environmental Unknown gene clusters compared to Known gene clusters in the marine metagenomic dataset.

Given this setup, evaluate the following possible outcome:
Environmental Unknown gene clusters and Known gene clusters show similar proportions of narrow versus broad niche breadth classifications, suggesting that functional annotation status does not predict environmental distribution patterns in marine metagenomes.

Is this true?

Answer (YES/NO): NO